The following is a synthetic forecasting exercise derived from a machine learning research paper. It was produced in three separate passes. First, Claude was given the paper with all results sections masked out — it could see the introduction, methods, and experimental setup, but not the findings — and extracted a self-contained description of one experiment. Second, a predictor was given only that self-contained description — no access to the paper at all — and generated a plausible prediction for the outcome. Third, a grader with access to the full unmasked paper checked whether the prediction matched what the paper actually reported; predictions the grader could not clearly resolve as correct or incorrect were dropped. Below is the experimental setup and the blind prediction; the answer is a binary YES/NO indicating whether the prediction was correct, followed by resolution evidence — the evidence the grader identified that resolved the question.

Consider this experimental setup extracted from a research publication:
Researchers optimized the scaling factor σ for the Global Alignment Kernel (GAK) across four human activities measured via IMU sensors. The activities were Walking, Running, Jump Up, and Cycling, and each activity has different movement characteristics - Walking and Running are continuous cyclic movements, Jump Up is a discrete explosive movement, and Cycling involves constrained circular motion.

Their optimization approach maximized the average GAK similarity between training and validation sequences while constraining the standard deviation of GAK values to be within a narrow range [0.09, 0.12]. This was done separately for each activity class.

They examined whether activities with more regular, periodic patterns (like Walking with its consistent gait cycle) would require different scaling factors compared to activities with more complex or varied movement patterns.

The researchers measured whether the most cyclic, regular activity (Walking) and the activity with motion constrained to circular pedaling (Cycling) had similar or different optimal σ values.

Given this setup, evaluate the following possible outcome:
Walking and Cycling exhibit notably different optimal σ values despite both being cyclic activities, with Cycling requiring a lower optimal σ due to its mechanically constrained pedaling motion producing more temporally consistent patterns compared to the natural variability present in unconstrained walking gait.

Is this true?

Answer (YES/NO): NO